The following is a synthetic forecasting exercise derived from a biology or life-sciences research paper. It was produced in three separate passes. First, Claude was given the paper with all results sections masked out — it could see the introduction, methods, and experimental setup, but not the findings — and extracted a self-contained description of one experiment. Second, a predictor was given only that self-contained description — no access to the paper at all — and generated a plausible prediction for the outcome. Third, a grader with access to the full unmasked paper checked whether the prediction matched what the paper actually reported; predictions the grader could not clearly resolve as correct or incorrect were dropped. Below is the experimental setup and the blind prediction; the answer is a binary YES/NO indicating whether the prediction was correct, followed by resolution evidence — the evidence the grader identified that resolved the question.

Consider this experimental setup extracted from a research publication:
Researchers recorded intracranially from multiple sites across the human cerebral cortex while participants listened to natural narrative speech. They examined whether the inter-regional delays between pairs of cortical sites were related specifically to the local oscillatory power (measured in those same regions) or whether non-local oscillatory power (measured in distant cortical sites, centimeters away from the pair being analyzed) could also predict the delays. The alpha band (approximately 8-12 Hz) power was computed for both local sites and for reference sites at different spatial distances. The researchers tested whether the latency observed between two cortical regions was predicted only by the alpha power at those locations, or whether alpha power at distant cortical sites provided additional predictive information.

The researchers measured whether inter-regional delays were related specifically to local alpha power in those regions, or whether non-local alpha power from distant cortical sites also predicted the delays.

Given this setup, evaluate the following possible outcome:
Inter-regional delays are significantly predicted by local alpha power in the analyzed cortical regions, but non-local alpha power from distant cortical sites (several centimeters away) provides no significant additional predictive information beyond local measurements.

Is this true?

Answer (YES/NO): NO